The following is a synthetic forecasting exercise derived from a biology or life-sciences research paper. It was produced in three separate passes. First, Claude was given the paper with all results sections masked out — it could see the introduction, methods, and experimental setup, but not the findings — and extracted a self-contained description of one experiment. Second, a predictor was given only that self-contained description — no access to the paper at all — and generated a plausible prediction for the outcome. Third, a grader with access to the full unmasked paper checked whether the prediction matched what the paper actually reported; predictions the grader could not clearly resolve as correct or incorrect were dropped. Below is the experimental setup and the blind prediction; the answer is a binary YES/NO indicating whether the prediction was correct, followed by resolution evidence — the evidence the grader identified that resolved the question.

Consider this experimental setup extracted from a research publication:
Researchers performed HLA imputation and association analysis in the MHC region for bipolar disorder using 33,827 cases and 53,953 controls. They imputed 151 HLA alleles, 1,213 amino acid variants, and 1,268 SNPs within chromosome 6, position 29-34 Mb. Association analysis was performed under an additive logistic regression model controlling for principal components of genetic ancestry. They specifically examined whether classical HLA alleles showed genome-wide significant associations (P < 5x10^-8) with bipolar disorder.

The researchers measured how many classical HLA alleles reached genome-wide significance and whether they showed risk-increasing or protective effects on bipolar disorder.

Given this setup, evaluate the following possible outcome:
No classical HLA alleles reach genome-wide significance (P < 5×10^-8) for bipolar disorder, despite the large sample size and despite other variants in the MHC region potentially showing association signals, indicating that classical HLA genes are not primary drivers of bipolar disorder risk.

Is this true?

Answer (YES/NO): NO